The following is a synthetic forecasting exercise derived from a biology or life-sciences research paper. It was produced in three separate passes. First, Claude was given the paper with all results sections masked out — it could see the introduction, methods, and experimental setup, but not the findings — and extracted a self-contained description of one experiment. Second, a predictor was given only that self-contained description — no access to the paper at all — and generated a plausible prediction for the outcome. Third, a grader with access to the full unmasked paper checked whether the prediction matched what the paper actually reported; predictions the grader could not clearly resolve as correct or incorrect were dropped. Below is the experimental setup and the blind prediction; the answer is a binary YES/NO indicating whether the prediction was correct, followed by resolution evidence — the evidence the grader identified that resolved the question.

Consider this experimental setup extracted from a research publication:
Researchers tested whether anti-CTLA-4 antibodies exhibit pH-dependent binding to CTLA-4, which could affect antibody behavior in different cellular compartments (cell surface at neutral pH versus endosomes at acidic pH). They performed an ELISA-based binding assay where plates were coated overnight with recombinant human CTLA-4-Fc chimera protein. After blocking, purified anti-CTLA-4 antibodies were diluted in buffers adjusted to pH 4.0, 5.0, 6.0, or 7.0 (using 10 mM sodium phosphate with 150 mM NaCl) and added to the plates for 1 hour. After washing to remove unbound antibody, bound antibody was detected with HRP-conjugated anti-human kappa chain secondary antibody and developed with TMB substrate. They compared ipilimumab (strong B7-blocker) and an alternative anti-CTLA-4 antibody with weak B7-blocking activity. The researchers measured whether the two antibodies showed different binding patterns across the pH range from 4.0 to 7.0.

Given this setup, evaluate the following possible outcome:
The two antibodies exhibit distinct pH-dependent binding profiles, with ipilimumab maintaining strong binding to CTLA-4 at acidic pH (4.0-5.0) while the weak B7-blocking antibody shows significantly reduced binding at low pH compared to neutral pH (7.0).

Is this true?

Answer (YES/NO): NO